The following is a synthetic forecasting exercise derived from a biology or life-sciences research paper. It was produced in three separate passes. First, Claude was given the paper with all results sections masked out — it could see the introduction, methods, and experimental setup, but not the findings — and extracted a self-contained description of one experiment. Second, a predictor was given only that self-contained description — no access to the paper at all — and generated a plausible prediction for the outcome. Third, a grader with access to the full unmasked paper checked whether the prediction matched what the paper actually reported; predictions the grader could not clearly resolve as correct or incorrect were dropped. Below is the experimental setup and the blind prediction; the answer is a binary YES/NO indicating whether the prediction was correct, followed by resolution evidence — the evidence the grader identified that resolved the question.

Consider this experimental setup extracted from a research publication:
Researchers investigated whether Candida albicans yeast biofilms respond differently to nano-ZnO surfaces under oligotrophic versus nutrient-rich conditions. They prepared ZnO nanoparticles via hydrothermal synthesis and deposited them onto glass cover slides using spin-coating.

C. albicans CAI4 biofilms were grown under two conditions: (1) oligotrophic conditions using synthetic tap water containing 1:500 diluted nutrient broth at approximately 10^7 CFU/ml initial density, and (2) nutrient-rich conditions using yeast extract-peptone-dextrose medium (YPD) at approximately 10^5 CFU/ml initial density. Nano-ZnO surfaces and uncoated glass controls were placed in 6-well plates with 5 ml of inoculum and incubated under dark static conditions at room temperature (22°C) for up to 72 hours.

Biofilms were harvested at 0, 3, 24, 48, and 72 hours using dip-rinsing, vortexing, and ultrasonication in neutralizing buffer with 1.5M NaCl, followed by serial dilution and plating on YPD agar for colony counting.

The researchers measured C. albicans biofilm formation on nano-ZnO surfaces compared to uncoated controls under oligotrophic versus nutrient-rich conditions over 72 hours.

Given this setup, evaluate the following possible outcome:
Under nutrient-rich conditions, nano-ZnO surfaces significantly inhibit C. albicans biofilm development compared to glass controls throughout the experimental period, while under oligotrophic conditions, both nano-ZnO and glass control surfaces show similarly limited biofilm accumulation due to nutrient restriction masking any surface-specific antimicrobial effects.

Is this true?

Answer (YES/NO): NO